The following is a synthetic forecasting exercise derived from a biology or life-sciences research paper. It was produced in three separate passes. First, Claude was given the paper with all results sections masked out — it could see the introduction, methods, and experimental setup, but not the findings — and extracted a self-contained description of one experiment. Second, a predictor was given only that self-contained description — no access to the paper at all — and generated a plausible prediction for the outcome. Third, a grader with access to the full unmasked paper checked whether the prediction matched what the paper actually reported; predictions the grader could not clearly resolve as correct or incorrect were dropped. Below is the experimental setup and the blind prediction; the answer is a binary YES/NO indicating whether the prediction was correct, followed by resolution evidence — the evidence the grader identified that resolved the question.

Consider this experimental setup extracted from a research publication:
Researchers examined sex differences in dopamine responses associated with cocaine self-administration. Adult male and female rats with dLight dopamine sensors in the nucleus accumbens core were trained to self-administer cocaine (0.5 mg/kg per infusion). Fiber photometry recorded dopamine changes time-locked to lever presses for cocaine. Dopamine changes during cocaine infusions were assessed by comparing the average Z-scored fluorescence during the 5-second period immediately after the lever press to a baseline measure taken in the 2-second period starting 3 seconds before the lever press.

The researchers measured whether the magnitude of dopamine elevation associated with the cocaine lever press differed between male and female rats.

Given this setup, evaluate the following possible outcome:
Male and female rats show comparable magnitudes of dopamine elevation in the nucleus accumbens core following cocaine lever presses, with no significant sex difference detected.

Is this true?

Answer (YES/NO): NO